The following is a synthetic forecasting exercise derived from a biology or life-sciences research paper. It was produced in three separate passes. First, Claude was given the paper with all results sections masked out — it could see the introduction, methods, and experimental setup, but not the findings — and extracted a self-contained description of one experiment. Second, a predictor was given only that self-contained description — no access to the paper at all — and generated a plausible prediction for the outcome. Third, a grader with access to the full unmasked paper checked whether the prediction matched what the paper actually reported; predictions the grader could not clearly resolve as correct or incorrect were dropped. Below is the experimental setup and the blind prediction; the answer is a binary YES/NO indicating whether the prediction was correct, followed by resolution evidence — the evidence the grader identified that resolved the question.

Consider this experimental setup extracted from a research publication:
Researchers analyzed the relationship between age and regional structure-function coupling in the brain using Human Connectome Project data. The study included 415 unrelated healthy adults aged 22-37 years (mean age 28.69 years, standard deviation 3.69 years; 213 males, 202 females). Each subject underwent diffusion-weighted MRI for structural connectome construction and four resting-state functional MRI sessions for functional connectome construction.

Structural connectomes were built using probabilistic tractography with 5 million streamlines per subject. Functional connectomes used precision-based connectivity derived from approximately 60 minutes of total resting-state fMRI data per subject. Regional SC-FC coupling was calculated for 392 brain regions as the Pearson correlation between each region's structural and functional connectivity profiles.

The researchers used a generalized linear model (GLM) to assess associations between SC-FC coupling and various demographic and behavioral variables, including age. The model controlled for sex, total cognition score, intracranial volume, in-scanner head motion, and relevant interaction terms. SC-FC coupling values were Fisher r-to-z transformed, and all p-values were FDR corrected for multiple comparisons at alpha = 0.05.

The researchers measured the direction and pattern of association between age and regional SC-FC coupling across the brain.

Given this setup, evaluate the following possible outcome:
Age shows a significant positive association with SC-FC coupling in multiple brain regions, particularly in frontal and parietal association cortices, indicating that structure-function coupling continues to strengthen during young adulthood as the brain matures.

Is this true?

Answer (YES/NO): NO